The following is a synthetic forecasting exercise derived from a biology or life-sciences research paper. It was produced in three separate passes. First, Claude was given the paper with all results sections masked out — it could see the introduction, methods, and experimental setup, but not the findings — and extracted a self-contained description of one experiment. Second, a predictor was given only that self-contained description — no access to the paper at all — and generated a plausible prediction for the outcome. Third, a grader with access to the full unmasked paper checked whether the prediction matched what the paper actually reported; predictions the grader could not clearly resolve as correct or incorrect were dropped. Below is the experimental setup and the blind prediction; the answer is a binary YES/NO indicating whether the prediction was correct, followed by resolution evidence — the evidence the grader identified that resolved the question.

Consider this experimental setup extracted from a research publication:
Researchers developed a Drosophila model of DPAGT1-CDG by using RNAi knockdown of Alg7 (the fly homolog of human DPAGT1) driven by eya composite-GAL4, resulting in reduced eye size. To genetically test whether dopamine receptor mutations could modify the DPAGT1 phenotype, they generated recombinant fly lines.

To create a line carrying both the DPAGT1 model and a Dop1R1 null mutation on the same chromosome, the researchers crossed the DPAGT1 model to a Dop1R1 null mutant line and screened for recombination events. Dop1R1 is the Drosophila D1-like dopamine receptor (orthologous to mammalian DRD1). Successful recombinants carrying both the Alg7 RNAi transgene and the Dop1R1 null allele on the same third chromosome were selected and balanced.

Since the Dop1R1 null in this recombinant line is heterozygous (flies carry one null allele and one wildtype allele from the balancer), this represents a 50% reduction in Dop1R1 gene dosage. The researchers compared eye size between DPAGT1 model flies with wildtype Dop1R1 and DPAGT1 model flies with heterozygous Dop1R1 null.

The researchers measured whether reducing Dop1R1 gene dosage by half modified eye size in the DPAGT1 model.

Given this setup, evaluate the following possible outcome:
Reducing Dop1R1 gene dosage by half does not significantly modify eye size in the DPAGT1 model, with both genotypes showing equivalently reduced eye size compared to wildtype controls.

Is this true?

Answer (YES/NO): NO